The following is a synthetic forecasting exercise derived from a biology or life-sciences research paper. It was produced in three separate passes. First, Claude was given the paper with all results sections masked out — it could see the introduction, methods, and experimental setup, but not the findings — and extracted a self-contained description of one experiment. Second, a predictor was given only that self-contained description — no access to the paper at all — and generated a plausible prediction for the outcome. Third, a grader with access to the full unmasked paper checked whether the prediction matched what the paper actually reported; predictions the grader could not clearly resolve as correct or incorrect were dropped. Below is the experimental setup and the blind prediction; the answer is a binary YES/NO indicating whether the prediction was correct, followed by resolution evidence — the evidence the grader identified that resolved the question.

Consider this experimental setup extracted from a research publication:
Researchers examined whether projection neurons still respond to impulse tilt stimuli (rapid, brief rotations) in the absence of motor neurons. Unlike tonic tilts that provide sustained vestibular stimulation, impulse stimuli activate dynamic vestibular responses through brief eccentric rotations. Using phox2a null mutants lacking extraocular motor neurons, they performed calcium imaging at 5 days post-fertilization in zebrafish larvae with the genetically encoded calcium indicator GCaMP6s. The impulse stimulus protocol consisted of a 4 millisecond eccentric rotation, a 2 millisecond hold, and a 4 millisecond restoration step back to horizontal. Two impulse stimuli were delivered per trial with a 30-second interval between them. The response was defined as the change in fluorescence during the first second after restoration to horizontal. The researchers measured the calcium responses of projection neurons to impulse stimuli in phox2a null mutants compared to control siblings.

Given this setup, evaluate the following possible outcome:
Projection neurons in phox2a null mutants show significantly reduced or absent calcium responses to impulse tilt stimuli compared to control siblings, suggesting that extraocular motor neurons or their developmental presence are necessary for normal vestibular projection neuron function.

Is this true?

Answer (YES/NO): NO